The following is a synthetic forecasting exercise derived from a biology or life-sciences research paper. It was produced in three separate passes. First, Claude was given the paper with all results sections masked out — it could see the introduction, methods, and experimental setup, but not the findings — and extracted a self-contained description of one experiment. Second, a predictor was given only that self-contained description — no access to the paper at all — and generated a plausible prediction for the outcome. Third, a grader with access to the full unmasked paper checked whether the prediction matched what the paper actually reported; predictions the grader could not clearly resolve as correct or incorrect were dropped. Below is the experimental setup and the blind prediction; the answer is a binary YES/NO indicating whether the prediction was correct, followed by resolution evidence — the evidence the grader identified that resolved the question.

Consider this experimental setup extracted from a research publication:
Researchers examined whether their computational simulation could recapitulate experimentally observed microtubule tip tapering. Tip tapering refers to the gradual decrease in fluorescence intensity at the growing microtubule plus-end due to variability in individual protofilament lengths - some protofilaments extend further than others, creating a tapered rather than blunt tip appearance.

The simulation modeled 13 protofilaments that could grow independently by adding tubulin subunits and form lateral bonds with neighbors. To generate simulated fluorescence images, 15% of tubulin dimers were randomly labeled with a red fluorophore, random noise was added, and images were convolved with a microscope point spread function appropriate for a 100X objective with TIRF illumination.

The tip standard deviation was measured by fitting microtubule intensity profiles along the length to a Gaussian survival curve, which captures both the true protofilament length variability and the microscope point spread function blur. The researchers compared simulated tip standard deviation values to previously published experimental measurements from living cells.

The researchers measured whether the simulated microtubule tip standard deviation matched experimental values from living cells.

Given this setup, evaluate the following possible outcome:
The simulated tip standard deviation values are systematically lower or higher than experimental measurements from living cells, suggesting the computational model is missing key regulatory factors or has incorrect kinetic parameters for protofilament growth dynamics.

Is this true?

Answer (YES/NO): NO